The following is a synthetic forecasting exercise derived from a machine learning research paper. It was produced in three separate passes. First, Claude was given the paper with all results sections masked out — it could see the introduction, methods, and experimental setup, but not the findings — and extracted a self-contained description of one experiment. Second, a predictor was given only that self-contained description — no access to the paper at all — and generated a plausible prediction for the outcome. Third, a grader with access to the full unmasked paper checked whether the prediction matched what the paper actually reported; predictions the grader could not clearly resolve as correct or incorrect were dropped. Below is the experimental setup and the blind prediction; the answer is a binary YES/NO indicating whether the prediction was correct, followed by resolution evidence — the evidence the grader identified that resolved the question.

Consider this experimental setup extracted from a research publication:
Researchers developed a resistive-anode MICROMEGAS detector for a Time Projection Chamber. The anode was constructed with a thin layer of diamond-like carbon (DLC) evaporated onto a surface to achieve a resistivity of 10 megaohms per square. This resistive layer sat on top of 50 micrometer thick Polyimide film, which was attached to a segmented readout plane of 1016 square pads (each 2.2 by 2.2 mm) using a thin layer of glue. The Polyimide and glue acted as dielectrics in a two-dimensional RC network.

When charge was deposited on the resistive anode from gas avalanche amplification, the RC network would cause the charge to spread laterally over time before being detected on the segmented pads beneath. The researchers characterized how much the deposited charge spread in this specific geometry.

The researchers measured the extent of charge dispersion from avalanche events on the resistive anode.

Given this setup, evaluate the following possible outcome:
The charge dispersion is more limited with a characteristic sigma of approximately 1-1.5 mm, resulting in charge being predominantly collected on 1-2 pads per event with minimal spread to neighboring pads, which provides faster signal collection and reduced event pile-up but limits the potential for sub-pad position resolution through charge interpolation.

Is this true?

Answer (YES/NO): NO